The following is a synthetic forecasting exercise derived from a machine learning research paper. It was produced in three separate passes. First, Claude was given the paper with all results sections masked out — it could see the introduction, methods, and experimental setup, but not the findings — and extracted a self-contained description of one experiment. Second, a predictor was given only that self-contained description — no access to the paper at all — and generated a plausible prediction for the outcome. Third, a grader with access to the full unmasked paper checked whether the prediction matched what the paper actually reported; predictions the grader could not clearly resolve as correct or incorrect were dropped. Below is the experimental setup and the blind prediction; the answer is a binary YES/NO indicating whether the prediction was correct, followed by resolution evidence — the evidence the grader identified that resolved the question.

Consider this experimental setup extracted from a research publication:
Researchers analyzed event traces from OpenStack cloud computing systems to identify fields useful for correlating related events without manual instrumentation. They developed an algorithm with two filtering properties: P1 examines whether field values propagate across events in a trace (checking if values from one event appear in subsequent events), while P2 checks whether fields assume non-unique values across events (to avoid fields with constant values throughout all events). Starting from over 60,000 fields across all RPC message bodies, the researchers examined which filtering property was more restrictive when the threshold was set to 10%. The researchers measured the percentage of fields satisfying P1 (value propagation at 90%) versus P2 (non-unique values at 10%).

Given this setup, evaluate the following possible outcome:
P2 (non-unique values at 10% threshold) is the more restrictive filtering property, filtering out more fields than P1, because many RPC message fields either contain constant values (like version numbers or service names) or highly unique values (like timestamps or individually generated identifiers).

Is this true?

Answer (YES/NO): YES